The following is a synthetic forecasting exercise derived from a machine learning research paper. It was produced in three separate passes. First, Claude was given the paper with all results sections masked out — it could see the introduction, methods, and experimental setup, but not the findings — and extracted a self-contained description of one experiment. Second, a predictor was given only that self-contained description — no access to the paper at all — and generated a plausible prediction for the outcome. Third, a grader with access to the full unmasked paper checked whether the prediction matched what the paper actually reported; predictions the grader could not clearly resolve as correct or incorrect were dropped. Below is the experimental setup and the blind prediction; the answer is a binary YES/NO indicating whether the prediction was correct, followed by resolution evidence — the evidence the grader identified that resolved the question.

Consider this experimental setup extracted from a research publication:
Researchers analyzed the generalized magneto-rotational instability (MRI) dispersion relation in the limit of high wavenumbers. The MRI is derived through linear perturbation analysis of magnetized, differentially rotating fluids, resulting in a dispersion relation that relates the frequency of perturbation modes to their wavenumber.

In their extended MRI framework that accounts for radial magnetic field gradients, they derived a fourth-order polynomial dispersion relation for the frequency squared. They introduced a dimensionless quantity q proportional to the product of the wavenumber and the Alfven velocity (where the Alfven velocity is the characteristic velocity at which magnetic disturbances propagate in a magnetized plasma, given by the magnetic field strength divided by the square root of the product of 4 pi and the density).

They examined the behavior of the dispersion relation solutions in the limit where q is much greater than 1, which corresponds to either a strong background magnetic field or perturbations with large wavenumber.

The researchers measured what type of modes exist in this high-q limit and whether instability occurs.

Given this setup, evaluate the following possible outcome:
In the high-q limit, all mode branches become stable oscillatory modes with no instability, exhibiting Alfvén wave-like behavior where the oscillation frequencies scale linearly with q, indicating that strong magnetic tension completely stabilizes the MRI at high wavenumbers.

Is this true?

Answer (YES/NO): YES